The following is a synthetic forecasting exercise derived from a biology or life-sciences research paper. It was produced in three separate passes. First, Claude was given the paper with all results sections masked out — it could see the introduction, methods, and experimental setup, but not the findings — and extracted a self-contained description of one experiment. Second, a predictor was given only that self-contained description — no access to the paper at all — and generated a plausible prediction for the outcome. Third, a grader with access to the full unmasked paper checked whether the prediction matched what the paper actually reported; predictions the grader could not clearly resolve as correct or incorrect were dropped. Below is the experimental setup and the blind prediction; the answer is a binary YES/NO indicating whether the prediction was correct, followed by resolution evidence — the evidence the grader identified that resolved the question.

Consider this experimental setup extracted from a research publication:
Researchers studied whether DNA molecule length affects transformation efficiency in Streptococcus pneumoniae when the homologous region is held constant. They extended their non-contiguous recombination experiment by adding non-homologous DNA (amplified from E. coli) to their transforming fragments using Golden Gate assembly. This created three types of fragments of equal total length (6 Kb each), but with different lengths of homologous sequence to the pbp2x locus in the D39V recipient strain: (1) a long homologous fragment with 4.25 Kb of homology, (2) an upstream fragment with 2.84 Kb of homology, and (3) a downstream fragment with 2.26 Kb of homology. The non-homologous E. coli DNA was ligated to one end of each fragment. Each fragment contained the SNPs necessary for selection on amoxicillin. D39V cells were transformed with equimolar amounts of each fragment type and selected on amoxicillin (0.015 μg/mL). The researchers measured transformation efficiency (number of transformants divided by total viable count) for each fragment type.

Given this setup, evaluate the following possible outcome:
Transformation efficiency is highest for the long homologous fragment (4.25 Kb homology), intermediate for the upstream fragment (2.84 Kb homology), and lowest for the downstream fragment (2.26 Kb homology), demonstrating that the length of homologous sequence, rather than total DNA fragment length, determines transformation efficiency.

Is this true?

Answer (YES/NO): NO